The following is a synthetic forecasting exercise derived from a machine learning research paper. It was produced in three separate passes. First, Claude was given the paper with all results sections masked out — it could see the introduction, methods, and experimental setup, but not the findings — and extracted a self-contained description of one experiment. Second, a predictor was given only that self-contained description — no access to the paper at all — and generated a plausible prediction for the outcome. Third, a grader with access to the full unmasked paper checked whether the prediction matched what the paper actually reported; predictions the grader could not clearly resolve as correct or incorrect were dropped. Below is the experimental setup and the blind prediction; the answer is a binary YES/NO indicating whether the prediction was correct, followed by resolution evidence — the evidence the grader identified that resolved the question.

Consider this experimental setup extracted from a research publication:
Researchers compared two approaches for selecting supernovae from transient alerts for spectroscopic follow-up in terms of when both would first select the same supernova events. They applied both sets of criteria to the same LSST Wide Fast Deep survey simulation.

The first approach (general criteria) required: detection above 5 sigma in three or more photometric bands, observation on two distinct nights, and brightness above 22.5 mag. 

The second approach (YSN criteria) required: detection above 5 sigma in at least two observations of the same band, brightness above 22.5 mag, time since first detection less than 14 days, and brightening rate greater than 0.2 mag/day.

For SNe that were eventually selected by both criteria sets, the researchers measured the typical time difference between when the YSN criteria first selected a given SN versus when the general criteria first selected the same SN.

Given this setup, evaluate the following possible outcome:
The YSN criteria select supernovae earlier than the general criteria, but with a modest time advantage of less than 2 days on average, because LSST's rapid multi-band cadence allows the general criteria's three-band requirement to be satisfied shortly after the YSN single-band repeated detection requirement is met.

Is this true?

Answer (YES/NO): NO